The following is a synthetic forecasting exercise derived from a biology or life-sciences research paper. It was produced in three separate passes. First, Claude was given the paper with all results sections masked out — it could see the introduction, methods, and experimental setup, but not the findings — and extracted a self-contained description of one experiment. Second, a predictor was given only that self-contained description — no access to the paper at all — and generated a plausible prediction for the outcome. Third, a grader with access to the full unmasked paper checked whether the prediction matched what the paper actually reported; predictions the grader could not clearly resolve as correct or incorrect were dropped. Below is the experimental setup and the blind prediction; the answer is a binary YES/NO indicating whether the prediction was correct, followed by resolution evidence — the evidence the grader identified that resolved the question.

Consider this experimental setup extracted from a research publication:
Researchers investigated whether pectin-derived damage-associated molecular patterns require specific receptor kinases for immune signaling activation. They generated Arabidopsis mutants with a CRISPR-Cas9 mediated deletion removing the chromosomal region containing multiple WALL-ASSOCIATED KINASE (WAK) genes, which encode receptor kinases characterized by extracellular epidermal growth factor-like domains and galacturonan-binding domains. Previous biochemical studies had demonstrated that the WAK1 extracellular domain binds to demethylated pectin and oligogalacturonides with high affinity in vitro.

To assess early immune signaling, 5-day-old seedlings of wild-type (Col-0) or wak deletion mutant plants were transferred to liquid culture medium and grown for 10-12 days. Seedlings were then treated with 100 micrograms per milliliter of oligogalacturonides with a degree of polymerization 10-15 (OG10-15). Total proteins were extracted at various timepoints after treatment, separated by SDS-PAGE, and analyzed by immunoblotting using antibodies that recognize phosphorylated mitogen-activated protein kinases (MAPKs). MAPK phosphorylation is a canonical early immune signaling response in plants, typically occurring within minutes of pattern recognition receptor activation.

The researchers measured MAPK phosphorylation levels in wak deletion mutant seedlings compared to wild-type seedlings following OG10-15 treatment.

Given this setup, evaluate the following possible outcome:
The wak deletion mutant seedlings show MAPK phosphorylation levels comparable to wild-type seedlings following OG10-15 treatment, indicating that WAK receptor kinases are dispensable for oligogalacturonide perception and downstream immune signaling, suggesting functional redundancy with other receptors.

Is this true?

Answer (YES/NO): YES